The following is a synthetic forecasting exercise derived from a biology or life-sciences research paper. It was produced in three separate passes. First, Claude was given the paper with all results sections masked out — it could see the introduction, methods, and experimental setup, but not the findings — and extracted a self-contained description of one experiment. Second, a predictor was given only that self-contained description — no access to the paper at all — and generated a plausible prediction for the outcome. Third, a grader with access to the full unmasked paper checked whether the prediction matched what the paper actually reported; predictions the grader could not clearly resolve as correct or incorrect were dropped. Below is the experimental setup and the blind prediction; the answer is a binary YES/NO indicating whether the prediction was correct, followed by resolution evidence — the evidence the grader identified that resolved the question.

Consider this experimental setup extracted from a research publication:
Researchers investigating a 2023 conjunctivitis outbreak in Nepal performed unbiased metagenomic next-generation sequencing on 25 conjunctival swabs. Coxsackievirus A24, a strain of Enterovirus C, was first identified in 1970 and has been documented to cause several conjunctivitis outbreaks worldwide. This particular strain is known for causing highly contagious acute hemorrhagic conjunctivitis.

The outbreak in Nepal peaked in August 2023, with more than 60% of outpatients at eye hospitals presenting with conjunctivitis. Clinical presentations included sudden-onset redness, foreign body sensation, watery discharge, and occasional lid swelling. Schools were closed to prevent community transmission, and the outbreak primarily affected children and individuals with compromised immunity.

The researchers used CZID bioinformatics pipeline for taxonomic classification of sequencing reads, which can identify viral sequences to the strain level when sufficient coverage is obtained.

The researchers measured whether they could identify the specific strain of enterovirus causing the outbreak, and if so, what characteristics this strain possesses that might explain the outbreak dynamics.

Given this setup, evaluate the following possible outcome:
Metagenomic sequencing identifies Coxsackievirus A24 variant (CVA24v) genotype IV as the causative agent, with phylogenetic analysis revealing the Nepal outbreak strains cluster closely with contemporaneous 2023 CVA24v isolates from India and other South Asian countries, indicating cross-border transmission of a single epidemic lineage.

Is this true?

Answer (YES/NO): NO